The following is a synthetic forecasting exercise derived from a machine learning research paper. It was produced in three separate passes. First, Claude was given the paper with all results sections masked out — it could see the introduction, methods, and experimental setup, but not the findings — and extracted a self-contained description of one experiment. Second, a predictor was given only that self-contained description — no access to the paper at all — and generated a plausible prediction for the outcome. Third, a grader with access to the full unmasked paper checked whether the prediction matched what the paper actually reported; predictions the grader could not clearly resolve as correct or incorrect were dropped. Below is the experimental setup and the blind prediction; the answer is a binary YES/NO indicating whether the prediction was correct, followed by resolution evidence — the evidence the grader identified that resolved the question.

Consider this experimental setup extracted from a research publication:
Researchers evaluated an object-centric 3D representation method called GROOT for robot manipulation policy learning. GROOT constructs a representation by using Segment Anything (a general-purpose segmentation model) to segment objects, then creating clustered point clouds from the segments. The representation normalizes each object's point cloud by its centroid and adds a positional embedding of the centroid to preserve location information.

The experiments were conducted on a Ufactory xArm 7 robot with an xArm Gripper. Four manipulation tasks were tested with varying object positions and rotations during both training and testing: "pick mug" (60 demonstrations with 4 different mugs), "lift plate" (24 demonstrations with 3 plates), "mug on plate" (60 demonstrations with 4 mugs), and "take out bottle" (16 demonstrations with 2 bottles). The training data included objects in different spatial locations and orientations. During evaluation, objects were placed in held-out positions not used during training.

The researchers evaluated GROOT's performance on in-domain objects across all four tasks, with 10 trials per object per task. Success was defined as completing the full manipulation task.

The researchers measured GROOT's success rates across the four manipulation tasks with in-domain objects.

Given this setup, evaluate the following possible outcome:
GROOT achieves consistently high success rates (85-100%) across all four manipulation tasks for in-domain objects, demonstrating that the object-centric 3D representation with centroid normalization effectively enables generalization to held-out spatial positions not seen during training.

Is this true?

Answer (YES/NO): NO